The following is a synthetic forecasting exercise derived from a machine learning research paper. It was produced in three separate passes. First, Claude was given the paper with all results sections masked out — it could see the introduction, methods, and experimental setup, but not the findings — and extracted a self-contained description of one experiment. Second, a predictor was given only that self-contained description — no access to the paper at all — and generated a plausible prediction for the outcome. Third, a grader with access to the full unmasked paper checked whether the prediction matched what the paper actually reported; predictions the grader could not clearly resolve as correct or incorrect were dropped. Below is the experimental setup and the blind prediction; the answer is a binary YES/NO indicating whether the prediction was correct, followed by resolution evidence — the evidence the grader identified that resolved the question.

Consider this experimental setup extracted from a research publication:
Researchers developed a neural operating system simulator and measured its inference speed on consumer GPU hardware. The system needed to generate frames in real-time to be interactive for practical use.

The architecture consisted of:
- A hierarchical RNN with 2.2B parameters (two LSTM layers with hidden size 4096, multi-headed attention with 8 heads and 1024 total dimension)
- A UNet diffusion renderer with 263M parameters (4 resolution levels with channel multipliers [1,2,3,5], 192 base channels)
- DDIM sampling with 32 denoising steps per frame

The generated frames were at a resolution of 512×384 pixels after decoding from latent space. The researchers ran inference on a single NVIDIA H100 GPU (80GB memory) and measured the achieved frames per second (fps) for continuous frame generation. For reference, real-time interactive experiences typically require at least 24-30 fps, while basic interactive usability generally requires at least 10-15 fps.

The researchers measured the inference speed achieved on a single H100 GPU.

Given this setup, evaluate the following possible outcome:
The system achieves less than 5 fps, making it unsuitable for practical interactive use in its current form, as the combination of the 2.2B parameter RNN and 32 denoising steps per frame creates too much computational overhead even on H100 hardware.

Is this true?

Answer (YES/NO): YES